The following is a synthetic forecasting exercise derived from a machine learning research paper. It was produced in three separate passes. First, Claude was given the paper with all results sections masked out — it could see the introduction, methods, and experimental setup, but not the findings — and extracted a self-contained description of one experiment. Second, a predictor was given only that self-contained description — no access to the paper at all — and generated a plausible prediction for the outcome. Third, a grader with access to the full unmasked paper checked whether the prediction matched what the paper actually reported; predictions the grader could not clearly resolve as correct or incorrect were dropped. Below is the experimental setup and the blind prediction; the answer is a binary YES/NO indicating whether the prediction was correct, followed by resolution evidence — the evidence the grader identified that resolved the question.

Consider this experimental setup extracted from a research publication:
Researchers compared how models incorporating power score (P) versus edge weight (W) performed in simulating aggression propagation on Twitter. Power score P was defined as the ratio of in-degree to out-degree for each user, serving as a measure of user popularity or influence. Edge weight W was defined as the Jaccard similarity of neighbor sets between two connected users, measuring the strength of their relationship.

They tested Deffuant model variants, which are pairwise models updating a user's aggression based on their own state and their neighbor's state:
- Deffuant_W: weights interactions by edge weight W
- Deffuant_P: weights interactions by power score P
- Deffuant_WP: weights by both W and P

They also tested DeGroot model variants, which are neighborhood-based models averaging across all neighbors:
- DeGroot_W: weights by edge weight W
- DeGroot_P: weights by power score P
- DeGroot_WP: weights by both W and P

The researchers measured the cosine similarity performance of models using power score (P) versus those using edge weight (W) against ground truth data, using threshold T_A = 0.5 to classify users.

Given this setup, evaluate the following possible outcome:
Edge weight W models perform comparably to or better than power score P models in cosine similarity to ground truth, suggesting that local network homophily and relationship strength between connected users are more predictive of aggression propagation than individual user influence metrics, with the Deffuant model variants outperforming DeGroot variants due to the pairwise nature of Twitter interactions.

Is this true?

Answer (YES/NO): NO